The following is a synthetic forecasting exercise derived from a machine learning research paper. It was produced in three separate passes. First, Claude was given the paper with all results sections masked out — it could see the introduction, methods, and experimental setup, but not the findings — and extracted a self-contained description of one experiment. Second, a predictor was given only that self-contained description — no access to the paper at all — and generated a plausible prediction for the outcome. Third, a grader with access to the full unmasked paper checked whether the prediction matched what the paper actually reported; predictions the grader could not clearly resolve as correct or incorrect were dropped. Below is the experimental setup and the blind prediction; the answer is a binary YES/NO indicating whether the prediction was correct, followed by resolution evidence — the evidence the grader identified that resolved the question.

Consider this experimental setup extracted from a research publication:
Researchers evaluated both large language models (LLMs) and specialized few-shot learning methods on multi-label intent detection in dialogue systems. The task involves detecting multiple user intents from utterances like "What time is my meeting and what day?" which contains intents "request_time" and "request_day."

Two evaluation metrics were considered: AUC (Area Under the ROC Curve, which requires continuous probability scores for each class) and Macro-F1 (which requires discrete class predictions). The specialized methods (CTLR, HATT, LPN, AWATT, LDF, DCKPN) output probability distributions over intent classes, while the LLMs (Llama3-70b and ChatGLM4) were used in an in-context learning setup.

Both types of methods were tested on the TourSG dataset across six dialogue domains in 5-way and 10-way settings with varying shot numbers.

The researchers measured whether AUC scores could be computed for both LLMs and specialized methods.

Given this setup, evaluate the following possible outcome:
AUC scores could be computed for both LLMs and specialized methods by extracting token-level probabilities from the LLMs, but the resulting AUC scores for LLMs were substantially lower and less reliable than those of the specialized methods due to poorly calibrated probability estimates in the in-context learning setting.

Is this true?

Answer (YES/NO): NO